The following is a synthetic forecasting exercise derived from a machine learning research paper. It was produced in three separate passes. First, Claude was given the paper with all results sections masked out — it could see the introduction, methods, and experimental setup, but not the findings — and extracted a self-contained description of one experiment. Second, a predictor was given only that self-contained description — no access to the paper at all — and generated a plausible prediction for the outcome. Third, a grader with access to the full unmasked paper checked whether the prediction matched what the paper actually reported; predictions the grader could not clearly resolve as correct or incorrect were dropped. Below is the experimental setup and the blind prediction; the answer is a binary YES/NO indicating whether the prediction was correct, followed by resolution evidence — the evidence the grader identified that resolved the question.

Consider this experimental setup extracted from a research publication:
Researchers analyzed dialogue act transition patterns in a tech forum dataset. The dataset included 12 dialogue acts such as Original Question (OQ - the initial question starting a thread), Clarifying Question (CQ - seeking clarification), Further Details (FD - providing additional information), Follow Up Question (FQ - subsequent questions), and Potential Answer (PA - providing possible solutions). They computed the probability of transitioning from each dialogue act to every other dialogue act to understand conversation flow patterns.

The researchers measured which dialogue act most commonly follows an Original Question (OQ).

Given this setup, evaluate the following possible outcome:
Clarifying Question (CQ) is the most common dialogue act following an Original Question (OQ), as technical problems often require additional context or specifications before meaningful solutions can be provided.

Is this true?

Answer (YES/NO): NO